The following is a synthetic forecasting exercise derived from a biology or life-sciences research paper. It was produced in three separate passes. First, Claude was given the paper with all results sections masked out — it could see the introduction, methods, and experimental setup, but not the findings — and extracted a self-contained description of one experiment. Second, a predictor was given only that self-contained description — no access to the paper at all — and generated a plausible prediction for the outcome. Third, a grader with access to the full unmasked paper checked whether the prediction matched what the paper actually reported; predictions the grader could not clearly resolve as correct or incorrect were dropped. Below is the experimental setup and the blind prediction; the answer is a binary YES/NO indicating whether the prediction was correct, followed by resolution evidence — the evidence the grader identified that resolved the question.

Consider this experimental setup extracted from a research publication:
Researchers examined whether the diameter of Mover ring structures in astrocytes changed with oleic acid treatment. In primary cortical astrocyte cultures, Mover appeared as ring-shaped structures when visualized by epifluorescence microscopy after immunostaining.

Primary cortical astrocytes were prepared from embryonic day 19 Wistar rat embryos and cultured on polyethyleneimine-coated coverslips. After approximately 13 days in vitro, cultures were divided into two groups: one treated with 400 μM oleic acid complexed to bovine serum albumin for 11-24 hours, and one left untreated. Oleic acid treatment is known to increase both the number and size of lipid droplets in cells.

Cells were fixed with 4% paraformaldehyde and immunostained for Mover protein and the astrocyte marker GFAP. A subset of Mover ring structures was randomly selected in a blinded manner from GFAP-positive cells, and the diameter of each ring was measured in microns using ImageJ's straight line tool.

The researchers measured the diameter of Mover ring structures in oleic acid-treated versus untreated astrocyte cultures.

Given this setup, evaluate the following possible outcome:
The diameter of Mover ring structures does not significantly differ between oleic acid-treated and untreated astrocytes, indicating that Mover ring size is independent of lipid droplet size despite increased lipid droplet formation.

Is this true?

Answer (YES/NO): NO